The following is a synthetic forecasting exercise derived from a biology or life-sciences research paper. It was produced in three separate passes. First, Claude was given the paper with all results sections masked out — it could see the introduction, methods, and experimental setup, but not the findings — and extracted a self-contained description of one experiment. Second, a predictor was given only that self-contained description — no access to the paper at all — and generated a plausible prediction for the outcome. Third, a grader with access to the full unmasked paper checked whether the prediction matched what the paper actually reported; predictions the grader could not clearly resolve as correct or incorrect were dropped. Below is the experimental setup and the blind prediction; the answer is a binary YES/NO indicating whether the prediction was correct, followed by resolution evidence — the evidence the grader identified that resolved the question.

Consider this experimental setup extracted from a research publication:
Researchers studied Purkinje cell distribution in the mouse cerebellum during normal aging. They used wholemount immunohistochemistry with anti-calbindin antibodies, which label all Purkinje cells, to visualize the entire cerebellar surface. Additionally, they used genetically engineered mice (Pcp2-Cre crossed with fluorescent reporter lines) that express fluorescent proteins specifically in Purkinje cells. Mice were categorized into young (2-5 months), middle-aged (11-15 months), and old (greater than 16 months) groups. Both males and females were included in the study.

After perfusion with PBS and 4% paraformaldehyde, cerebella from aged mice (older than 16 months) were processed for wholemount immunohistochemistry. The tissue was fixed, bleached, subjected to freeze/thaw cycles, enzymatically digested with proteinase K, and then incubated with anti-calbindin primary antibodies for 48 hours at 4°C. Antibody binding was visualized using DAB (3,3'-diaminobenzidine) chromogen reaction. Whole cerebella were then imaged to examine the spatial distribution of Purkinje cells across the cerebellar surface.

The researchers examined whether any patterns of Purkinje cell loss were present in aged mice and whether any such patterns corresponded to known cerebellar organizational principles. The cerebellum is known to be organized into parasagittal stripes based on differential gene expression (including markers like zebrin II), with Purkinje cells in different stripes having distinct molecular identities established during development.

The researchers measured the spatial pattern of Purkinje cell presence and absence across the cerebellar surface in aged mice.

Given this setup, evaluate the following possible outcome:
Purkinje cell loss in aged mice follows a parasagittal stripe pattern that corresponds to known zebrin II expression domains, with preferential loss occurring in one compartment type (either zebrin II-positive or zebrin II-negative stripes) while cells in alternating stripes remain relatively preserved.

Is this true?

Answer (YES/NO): NO